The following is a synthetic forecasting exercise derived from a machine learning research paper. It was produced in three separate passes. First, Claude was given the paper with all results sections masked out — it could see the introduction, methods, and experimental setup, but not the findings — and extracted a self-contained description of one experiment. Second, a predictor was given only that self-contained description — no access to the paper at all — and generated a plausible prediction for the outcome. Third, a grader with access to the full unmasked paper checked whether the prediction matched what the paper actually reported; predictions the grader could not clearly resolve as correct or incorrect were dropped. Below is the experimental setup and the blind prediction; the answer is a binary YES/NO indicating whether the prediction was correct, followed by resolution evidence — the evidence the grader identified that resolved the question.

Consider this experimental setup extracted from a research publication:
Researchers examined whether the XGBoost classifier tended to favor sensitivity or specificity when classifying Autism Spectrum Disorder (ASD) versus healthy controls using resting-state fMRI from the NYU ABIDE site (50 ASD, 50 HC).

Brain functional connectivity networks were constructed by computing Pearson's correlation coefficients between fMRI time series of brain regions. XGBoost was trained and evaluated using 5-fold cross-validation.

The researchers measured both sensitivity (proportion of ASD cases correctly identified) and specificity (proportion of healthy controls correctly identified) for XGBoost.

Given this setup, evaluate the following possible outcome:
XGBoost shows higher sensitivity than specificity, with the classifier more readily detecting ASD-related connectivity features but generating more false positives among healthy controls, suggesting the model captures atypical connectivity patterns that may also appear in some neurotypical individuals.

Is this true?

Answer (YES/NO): YES